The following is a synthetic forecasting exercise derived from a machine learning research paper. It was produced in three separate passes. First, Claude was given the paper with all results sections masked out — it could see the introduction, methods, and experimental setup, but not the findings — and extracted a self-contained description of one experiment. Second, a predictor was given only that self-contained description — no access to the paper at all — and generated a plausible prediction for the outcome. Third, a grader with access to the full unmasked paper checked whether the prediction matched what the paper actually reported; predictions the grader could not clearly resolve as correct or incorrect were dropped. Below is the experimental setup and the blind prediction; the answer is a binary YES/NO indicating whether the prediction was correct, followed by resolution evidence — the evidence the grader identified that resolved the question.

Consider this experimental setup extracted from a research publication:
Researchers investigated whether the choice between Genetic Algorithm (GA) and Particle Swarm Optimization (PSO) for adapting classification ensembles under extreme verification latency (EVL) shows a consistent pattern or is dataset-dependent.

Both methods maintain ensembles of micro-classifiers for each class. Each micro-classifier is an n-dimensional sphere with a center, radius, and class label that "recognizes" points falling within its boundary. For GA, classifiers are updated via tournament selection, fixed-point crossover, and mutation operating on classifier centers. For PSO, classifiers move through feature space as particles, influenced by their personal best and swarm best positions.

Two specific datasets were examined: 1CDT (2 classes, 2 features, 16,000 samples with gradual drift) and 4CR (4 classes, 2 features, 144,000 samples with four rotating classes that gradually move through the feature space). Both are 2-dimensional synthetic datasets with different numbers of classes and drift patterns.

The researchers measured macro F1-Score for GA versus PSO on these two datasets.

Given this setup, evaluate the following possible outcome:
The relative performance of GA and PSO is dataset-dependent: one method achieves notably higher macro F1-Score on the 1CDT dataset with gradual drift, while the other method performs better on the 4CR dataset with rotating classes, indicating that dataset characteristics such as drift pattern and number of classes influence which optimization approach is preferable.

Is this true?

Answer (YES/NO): NO